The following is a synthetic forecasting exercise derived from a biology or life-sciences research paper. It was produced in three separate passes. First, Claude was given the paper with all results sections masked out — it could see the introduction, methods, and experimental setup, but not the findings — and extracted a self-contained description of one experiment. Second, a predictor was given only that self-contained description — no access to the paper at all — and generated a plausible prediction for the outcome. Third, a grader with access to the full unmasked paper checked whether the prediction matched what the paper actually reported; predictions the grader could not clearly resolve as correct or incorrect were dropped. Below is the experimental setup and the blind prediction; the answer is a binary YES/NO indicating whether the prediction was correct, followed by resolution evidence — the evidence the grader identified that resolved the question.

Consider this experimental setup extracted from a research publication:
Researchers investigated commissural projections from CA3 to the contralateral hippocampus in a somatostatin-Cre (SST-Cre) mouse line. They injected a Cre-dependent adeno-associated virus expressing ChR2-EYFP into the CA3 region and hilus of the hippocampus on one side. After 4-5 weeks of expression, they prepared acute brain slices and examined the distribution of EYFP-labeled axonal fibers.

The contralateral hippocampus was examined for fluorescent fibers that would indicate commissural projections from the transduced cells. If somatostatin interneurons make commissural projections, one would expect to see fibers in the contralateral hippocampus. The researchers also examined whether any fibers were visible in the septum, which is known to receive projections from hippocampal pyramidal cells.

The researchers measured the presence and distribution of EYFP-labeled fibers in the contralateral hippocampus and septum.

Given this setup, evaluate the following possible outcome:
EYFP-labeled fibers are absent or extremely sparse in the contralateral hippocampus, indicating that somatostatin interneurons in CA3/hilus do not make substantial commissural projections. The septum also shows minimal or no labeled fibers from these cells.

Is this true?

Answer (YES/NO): NO